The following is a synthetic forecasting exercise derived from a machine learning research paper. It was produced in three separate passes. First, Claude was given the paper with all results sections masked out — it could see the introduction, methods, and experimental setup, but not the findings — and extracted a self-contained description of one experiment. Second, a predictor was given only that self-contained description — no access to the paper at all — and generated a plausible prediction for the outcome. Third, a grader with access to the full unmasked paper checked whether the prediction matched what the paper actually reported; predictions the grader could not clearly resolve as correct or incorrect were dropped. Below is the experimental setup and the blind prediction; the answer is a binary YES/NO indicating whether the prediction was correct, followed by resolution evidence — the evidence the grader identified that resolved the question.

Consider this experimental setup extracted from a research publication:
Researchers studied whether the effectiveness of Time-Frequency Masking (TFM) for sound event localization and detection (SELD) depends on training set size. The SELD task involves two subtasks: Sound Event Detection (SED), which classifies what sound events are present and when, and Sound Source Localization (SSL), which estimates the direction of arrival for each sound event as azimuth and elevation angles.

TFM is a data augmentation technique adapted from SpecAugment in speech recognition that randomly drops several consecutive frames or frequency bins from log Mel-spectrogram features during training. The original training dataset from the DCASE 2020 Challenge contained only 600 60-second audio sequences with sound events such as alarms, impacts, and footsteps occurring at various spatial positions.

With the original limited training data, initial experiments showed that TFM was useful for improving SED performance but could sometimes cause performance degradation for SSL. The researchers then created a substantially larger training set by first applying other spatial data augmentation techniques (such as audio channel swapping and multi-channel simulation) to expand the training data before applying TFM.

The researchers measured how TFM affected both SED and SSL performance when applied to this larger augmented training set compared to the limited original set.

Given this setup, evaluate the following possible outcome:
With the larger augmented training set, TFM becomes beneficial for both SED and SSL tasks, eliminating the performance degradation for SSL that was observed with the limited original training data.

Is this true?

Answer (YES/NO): YES